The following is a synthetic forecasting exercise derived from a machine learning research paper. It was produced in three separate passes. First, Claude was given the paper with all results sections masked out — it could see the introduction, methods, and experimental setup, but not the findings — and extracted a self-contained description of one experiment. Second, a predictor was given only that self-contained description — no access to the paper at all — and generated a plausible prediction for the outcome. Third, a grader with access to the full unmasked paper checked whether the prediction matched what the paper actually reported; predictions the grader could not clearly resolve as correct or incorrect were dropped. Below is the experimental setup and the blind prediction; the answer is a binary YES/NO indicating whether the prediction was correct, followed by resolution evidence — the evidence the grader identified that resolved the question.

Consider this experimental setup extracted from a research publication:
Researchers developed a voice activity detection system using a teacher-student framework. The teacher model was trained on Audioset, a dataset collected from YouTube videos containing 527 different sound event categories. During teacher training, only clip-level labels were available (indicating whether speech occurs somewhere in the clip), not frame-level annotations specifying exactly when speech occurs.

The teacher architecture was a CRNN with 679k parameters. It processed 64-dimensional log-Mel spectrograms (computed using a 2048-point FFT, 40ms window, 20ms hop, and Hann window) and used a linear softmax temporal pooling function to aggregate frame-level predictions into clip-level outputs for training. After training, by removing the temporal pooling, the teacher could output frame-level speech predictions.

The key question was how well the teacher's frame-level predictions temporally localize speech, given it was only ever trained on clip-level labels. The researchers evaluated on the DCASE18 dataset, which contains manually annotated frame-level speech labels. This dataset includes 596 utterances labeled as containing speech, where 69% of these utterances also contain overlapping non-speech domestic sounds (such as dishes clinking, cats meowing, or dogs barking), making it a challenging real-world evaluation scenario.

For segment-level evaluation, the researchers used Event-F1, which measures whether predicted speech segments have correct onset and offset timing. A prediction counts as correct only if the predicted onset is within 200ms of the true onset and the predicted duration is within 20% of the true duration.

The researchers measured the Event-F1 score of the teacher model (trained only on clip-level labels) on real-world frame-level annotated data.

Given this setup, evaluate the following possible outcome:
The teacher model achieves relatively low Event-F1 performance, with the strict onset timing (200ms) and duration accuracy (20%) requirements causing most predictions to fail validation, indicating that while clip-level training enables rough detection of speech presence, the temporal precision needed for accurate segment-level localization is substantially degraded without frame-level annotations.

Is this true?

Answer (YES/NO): NO